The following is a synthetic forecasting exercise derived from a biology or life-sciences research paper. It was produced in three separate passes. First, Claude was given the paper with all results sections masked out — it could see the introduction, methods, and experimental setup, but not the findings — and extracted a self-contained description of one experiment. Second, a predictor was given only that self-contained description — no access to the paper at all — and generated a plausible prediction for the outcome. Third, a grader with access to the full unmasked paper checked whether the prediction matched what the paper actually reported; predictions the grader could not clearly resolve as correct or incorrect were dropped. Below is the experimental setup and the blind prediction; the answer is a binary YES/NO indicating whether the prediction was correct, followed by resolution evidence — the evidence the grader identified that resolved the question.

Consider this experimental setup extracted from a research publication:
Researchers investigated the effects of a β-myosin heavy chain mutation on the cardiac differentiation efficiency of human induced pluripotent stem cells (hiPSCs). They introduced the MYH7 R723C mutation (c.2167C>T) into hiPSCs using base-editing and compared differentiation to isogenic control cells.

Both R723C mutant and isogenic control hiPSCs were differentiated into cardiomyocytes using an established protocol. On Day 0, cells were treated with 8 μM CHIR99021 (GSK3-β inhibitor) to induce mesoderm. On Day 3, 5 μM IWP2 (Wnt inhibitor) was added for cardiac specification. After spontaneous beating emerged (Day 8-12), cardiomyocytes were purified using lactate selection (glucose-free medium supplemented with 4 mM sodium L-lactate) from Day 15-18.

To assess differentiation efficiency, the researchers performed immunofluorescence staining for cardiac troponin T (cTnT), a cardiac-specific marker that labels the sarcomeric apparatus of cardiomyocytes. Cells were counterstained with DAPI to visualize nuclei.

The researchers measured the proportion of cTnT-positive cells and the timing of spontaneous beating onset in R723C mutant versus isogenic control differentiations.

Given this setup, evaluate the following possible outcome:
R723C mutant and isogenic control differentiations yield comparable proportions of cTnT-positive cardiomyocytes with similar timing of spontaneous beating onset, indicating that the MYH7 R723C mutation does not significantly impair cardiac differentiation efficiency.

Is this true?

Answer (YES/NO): YES